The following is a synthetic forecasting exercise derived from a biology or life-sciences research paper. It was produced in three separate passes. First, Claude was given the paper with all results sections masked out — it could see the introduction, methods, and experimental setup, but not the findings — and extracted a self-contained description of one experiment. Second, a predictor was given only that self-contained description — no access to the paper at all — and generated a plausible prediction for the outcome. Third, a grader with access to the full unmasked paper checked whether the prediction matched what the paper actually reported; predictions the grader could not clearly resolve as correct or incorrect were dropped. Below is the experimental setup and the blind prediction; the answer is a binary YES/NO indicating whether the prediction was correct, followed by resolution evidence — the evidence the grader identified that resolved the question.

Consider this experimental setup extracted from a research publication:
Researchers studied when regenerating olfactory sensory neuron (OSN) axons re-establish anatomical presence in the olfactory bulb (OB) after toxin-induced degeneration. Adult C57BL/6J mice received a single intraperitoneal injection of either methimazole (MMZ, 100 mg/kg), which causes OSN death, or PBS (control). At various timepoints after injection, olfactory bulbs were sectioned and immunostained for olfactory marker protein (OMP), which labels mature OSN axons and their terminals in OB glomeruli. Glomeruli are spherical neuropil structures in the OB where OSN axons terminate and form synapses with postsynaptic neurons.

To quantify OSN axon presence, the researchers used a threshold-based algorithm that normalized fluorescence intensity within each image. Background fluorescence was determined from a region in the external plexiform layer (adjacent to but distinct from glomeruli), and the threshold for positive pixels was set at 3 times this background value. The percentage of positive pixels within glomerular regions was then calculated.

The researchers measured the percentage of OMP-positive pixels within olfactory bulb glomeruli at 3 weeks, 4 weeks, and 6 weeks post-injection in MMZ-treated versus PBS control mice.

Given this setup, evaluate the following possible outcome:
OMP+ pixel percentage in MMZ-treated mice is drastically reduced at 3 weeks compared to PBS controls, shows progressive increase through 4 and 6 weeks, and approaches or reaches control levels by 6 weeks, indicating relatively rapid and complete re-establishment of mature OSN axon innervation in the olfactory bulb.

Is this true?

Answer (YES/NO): YES